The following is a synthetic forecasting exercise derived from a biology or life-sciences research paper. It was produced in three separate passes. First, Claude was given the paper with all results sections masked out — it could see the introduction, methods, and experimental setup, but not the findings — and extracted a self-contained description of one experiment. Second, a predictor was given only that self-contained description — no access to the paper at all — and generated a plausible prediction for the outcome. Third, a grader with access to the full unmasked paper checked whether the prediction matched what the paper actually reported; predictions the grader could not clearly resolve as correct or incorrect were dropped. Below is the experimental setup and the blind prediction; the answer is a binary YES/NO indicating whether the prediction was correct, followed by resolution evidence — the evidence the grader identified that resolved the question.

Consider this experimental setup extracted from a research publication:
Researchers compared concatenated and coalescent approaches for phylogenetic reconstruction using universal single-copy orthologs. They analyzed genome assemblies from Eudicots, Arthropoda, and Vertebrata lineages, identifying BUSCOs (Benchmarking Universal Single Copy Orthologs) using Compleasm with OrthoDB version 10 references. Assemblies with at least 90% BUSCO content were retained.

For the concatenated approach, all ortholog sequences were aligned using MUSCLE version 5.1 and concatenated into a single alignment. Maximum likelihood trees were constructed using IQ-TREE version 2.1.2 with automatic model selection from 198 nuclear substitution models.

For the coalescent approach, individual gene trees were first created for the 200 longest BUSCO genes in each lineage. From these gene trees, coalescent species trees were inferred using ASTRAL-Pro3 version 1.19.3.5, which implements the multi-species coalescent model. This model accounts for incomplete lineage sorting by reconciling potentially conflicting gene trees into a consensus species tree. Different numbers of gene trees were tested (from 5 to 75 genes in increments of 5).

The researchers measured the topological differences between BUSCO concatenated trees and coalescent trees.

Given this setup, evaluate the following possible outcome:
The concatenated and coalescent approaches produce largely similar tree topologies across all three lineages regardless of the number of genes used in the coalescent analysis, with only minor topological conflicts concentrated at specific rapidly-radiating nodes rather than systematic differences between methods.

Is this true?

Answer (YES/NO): NO